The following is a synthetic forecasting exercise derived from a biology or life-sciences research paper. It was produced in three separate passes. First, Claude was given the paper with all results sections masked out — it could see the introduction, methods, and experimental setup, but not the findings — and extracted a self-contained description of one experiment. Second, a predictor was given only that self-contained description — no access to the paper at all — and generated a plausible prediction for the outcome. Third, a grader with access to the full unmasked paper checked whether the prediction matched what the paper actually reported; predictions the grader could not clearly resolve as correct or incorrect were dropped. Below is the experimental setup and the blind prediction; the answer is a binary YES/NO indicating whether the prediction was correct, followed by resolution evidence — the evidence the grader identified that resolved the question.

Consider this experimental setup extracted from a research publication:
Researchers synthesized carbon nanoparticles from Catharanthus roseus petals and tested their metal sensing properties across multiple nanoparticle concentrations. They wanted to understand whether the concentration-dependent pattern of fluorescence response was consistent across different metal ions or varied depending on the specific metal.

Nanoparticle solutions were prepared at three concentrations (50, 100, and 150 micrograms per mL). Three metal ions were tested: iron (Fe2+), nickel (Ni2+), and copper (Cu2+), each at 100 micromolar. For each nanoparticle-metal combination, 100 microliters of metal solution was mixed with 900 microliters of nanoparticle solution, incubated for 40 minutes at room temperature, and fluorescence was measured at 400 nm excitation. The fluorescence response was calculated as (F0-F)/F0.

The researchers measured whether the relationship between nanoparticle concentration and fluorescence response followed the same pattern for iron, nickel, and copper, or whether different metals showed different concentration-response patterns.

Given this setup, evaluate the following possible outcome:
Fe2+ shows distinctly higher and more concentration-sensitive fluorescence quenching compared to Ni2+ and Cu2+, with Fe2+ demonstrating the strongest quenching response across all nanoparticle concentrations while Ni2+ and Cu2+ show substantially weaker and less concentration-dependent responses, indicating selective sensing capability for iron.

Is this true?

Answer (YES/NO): NO